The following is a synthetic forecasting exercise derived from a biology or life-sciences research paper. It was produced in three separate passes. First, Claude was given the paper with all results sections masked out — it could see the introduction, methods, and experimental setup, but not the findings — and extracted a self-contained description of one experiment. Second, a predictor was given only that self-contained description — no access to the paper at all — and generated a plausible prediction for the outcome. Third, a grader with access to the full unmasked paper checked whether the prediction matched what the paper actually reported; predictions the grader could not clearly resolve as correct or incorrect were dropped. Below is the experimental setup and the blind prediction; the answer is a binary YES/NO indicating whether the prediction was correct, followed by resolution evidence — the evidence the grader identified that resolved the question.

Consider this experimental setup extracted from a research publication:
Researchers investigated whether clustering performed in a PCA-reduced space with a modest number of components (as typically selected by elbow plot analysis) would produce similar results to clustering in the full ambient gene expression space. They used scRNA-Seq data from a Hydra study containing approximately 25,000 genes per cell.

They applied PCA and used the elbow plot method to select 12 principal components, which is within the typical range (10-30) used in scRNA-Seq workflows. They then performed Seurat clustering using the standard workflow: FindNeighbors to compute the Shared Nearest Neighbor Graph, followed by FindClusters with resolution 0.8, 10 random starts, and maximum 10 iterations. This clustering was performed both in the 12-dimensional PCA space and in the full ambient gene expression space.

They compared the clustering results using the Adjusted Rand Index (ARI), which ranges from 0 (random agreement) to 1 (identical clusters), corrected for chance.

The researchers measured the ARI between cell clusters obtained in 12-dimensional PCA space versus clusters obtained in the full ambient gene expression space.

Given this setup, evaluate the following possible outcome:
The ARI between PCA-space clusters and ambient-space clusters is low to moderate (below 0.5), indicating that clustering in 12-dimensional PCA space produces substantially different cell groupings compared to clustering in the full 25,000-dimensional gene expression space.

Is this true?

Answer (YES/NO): YES